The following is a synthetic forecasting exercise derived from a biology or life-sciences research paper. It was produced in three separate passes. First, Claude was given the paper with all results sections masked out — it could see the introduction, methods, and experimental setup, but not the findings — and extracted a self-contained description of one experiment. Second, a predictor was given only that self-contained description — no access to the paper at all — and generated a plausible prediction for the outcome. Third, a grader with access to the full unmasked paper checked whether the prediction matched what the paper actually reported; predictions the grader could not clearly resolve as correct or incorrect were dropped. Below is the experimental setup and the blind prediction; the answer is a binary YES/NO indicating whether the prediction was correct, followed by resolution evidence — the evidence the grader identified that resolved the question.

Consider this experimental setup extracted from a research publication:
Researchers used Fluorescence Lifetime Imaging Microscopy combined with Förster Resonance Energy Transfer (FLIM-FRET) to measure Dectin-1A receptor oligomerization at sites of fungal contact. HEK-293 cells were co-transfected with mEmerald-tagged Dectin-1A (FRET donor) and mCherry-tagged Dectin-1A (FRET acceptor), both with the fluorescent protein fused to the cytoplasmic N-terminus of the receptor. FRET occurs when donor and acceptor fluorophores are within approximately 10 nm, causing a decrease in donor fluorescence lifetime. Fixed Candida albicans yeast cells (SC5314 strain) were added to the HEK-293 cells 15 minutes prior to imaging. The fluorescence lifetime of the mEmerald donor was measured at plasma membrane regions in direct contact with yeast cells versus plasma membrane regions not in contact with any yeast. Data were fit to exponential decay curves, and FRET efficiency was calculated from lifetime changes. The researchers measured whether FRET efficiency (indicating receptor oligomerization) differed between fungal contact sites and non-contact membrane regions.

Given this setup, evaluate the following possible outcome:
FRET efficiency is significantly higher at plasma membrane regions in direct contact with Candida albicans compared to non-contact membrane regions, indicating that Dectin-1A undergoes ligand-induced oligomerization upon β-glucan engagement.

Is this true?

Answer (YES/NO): NO